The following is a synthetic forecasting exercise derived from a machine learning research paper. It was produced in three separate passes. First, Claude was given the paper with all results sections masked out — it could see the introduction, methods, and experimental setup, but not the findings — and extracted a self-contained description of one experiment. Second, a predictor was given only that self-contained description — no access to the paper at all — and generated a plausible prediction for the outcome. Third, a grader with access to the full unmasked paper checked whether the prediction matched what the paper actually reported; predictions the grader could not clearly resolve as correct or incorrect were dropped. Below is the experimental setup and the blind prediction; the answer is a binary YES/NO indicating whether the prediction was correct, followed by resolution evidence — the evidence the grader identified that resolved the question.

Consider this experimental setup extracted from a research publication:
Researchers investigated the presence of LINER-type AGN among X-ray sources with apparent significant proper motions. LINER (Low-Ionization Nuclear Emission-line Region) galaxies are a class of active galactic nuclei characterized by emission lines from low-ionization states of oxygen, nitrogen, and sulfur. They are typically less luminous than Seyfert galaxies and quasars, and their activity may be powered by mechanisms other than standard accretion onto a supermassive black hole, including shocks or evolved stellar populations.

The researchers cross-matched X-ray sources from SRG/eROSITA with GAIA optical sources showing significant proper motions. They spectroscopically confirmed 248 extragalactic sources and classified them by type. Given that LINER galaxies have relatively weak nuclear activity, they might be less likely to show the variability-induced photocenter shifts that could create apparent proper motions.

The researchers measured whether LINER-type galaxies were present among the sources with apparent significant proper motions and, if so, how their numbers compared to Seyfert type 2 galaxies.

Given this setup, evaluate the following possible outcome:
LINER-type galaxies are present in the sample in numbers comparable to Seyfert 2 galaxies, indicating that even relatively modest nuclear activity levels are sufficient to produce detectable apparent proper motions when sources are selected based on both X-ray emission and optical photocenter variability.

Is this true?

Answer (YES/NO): NO